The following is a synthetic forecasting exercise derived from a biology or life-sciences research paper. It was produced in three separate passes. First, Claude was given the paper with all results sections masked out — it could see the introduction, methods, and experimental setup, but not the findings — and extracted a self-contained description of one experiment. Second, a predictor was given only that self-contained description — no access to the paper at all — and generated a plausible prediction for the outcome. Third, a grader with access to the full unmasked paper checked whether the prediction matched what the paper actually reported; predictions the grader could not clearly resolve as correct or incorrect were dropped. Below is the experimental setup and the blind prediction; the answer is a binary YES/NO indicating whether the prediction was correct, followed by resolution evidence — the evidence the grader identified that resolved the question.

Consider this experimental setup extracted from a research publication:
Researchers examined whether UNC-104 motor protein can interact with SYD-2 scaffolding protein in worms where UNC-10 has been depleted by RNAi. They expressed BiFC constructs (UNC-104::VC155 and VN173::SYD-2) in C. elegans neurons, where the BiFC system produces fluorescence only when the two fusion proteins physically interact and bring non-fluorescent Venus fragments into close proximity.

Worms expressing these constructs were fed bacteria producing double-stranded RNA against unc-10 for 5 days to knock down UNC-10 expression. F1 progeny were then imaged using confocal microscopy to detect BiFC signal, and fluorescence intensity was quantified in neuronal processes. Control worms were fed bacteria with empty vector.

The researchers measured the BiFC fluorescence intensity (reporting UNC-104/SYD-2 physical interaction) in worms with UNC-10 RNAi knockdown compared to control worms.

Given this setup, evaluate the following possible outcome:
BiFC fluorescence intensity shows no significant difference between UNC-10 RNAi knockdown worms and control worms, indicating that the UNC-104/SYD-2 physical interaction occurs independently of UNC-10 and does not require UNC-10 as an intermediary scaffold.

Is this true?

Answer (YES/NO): NO